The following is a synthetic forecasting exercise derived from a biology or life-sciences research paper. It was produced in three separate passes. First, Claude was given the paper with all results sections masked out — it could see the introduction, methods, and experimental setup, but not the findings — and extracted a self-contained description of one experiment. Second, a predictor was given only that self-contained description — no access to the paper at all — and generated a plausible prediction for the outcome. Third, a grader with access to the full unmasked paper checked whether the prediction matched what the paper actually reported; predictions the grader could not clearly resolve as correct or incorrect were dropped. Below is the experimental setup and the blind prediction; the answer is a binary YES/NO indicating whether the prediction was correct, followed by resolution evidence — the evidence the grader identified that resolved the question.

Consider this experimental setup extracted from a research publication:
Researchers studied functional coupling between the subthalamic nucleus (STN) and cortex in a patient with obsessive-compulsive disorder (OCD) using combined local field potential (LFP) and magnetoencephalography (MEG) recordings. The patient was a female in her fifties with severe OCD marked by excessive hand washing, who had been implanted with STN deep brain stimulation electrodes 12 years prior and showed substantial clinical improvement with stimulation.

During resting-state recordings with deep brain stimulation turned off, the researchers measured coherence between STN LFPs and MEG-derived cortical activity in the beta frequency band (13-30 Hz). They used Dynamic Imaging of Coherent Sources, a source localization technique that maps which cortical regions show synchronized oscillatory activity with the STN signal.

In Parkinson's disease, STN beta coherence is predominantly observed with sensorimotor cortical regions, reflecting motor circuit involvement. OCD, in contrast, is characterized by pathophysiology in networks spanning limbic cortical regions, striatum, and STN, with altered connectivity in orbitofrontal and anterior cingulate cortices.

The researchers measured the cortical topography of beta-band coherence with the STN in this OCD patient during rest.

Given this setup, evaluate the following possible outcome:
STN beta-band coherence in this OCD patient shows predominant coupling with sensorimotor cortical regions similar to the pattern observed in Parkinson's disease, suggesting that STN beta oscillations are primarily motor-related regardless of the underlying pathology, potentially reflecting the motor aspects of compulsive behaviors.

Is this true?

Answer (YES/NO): YES